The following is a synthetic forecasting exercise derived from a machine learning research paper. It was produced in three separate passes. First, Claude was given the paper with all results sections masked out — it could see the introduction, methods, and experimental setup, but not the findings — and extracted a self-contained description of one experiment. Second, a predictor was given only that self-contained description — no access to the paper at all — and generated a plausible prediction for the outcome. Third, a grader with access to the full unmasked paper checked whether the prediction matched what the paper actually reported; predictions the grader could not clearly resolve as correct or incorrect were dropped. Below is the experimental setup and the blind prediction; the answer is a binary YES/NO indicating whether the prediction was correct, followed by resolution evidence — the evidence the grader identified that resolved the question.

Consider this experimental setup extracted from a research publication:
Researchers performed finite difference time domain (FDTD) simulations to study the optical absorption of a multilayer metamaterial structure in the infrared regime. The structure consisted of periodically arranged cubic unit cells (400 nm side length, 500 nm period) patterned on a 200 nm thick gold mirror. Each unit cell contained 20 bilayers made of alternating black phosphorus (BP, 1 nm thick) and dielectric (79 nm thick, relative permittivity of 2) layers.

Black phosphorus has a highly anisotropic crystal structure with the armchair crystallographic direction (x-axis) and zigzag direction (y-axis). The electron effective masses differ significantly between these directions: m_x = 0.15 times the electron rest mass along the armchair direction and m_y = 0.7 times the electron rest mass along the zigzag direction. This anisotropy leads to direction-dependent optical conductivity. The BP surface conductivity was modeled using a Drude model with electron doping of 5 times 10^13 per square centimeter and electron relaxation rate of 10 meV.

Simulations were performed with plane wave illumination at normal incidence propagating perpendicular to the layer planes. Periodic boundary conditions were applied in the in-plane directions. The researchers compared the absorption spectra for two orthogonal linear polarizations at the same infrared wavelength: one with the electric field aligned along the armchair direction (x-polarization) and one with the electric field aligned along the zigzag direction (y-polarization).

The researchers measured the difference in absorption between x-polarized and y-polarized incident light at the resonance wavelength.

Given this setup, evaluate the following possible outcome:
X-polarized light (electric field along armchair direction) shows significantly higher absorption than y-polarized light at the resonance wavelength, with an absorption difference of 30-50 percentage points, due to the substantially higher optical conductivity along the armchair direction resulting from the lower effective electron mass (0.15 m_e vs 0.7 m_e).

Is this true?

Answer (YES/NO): NO